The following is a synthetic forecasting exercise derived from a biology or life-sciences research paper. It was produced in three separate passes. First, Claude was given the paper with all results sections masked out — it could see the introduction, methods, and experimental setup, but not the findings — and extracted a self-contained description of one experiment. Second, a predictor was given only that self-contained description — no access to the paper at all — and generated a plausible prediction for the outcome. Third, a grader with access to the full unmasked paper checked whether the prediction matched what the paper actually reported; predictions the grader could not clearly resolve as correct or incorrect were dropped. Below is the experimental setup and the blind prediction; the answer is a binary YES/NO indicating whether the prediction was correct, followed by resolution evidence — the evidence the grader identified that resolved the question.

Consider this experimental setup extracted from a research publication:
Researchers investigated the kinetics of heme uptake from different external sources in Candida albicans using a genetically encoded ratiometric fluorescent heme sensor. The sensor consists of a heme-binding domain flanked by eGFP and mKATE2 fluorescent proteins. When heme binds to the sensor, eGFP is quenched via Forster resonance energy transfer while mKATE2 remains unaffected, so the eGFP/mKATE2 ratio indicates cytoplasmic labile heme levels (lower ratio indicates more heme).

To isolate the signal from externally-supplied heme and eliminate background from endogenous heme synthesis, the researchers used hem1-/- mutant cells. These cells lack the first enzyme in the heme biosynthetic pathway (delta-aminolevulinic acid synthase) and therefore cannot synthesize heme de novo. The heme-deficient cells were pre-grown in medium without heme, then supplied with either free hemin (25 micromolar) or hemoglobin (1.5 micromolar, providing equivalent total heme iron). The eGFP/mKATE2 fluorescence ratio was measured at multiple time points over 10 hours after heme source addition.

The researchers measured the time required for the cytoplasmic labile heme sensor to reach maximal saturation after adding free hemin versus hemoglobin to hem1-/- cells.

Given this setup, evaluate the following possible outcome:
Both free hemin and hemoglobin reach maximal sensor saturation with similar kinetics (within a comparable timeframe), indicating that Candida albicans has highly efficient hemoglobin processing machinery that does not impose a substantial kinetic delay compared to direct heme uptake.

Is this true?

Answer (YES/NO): NO